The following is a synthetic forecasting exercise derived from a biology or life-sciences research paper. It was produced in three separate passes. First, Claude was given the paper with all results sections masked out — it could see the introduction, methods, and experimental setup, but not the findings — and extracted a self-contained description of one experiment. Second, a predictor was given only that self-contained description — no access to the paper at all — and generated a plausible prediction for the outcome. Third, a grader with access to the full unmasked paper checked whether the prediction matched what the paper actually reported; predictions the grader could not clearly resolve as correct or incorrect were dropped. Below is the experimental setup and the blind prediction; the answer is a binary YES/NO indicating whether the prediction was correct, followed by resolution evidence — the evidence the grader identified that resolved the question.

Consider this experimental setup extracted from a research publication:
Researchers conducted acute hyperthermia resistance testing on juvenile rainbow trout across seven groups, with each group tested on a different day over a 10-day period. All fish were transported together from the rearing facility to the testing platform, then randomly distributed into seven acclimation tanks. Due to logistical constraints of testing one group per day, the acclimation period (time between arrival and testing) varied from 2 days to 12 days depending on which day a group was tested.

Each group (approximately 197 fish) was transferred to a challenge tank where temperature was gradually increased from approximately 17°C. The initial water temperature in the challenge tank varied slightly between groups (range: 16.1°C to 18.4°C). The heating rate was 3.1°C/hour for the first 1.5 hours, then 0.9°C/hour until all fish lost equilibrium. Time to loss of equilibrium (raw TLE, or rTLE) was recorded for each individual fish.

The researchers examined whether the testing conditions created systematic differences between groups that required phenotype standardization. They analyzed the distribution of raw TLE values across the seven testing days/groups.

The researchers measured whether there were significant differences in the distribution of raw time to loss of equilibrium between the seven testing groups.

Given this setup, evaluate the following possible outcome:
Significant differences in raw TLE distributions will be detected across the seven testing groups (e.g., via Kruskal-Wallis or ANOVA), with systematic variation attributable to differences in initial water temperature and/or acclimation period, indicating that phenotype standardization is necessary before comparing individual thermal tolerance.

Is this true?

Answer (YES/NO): YES